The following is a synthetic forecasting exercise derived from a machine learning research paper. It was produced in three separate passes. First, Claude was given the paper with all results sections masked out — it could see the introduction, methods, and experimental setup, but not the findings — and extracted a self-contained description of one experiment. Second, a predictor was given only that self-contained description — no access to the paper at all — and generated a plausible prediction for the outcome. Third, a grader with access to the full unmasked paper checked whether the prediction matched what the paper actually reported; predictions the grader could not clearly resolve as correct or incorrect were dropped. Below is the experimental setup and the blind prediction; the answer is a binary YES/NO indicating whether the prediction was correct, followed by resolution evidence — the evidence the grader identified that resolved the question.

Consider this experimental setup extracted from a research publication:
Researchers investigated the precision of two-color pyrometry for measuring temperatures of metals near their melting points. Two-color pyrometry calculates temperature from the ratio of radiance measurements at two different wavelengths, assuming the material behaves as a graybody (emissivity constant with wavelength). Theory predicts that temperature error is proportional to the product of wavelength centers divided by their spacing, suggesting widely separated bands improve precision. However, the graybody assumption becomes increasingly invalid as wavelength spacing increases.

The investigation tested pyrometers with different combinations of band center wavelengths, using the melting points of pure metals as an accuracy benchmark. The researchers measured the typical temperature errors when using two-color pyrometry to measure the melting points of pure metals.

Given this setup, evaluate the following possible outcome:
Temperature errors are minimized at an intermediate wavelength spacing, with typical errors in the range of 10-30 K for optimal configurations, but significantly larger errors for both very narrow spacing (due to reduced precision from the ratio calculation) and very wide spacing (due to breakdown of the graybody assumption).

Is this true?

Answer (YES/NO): NO